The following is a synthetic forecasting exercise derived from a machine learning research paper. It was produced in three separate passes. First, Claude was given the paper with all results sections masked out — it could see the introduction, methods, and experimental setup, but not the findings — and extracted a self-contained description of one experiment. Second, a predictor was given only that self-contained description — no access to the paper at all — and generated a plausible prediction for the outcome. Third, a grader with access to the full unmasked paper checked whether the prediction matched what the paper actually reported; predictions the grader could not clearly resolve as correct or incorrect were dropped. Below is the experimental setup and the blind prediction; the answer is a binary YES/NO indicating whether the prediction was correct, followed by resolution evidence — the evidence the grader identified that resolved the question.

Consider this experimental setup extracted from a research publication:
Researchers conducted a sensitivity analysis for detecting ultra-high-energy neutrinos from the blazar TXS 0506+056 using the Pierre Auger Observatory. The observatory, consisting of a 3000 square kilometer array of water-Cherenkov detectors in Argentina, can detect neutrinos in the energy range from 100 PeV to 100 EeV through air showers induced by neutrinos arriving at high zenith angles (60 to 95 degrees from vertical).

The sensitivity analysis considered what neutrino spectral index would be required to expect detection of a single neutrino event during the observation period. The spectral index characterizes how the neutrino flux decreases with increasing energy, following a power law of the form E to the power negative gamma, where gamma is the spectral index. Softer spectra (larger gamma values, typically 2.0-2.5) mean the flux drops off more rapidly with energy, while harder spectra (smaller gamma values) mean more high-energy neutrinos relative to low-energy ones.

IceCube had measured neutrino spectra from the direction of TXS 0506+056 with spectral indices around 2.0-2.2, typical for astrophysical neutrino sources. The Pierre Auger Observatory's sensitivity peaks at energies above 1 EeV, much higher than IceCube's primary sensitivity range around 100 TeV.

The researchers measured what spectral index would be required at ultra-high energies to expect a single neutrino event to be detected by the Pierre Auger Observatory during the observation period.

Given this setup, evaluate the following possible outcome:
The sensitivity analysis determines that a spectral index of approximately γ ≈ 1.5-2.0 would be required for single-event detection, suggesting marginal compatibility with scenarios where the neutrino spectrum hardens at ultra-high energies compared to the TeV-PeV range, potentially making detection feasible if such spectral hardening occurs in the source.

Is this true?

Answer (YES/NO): NO